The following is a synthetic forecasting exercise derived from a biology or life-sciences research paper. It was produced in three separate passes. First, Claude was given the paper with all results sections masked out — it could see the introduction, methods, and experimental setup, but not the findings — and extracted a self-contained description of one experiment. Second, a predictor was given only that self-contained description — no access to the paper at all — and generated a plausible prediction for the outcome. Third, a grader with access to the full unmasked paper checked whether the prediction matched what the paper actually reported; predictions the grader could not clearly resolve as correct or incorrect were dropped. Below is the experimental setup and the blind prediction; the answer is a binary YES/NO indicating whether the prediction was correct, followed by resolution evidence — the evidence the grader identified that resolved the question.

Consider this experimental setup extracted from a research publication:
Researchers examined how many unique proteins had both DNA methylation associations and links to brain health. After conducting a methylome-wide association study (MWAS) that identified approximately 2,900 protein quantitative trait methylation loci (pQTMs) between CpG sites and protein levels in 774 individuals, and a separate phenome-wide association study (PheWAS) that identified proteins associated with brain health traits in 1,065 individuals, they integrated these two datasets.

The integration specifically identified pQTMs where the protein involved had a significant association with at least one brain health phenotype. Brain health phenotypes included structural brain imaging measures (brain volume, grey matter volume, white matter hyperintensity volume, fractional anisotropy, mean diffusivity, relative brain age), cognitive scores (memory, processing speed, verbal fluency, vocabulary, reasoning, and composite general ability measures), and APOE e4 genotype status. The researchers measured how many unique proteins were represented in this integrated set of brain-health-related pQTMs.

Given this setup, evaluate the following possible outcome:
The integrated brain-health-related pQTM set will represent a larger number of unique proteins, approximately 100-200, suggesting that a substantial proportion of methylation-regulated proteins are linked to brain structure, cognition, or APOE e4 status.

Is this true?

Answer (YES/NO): NO